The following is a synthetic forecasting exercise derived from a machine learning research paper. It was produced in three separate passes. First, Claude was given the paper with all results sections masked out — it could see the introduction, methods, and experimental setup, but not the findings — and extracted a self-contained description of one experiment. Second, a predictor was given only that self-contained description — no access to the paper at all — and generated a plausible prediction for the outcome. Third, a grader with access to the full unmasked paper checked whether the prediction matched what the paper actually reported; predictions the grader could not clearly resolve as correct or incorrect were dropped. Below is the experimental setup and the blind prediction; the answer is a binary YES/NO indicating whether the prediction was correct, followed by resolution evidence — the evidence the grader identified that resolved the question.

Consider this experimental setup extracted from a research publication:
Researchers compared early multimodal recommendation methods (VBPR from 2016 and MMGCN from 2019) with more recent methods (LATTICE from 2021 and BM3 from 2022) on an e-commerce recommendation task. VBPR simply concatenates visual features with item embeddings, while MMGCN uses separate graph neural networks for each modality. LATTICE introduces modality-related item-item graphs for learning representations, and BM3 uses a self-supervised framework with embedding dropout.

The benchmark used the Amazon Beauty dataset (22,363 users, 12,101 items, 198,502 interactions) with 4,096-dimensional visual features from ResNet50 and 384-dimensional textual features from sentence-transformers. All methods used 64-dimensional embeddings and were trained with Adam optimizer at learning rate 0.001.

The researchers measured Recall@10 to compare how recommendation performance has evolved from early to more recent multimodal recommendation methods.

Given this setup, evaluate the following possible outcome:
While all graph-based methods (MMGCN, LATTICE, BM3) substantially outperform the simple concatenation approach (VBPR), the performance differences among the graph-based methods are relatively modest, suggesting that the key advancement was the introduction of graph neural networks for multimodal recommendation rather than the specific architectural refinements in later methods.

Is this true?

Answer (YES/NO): NO